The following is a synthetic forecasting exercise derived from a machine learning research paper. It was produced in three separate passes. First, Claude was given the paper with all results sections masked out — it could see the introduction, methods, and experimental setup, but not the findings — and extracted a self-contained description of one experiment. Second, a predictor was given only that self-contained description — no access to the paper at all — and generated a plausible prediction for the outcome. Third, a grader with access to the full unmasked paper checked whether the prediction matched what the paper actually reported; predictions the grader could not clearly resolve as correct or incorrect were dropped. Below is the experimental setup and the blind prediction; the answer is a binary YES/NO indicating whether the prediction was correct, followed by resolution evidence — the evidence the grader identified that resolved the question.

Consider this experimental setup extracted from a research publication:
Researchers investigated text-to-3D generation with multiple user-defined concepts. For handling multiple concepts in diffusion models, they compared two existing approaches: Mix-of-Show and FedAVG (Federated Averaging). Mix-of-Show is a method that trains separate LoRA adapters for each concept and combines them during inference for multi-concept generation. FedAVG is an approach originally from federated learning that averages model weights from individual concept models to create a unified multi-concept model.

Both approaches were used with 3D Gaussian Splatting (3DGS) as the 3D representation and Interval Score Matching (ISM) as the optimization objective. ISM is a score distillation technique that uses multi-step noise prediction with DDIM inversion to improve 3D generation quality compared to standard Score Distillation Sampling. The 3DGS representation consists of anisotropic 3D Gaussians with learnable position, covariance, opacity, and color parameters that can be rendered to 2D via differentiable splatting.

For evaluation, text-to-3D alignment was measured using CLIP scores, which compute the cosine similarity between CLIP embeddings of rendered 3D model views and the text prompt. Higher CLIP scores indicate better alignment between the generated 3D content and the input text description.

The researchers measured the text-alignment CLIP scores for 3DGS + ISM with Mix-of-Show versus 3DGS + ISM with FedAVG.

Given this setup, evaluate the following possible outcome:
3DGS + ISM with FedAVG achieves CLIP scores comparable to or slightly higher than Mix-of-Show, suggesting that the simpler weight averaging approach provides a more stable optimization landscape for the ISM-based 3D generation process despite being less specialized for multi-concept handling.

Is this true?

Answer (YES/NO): YES